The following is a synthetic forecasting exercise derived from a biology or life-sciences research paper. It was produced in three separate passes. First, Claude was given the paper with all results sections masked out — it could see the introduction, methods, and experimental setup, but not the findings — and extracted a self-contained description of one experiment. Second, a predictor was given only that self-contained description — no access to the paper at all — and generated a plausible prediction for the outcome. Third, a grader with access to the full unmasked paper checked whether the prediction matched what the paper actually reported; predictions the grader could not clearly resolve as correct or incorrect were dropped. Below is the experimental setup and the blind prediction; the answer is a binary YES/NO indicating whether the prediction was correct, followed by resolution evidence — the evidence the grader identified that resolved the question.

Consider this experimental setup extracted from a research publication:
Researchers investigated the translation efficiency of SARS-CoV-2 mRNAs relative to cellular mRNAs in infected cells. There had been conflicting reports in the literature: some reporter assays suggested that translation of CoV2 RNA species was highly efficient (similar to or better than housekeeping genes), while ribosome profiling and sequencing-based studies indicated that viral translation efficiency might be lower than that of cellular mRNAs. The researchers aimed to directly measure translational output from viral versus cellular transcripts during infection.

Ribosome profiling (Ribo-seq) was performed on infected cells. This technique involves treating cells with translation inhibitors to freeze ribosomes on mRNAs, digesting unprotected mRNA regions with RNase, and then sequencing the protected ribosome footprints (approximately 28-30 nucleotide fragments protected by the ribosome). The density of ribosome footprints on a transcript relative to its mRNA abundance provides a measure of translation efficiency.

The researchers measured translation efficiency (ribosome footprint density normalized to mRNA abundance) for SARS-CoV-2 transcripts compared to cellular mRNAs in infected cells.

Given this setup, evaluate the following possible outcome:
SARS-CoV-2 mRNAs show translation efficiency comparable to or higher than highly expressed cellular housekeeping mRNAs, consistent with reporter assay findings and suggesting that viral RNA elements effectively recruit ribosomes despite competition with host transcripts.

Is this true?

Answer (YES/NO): NO